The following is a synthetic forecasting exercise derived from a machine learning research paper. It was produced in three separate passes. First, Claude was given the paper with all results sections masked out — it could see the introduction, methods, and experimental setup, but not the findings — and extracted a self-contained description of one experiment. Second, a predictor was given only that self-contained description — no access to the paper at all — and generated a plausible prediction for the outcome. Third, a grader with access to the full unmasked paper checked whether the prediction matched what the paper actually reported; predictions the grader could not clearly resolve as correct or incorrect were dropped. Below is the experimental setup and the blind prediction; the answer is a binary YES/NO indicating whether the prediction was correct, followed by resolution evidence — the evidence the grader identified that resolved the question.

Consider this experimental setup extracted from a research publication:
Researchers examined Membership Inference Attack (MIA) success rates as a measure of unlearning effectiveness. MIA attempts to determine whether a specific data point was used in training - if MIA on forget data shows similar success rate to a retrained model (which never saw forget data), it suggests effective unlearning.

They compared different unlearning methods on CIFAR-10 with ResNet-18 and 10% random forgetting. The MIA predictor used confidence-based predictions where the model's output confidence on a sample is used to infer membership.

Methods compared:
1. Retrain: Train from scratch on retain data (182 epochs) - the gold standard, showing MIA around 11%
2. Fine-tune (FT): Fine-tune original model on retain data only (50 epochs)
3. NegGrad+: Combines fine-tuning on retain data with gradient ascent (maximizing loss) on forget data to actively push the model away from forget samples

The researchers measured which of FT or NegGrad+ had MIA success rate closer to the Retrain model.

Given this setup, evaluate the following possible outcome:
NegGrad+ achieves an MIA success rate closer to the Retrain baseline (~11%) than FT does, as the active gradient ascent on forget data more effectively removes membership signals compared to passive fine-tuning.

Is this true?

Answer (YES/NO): NO